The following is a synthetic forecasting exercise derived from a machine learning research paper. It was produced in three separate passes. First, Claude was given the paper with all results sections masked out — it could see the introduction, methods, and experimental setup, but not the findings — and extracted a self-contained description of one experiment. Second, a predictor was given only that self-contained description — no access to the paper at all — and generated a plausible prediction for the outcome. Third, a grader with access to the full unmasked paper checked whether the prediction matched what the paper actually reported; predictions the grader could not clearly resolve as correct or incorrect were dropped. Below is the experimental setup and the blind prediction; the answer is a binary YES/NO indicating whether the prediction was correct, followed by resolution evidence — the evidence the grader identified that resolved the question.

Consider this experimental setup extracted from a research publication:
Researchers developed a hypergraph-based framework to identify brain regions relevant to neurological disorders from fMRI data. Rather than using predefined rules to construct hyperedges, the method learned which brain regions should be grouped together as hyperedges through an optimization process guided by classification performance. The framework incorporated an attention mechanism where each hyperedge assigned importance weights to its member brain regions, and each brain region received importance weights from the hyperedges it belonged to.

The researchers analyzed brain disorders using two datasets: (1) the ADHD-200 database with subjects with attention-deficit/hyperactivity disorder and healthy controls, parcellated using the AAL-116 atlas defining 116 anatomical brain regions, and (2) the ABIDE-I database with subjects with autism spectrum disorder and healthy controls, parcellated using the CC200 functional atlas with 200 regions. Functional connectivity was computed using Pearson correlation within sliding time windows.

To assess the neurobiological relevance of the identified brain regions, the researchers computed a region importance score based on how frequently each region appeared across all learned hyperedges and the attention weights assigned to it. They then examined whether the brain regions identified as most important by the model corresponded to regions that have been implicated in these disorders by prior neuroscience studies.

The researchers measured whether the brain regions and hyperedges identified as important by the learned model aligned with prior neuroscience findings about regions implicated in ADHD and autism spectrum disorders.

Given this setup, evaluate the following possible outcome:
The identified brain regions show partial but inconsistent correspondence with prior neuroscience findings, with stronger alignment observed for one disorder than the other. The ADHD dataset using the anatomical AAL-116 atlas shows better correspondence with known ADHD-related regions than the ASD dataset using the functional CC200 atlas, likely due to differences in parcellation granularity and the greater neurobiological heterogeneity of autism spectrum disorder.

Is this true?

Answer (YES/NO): NO